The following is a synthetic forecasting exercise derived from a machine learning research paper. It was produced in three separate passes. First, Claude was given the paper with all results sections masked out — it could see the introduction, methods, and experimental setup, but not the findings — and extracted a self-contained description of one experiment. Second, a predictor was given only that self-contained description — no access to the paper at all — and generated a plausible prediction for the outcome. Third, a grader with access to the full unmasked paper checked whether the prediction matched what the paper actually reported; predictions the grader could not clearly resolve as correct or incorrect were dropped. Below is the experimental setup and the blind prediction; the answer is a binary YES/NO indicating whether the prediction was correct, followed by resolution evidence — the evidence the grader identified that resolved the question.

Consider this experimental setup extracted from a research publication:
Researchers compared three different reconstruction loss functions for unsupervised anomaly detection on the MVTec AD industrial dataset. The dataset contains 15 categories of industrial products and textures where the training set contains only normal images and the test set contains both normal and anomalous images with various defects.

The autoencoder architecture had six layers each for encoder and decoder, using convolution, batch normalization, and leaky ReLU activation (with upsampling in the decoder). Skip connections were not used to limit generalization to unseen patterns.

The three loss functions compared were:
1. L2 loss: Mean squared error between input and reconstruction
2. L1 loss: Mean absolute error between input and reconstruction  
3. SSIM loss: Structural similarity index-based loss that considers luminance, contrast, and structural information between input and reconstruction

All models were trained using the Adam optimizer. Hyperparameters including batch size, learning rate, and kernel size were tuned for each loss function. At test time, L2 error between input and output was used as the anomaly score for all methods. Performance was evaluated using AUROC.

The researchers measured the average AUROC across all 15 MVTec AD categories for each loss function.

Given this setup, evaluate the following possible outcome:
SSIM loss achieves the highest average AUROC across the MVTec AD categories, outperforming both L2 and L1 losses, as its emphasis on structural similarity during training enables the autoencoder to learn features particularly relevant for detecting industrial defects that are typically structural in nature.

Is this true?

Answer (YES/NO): NO